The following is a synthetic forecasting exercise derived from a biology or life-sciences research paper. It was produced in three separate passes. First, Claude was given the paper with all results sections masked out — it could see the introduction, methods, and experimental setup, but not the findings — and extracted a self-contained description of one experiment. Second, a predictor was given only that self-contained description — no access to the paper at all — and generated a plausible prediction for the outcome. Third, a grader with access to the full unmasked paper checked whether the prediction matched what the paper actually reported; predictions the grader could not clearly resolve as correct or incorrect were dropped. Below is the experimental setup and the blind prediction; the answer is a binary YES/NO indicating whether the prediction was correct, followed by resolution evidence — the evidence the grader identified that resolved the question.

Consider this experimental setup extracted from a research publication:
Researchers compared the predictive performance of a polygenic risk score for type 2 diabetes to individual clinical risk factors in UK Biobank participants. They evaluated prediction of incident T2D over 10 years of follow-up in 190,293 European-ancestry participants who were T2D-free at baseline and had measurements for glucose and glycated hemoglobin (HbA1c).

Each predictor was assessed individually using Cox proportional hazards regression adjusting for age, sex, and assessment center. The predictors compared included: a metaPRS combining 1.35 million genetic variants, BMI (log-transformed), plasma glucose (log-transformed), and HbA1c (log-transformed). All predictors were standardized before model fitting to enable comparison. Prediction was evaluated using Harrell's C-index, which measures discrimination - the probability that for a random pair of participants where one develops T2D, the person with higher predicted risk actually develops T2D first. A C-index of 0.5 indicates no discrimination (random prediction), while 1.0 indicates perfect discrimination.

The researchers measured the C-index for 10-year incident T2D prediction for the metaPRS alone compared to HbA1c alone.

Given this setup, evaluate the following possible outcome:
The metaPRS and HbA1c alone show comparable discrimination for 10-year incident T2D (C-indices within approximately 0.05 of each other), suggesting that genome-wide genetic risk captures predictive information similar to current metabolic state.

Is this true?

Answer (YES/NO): NO